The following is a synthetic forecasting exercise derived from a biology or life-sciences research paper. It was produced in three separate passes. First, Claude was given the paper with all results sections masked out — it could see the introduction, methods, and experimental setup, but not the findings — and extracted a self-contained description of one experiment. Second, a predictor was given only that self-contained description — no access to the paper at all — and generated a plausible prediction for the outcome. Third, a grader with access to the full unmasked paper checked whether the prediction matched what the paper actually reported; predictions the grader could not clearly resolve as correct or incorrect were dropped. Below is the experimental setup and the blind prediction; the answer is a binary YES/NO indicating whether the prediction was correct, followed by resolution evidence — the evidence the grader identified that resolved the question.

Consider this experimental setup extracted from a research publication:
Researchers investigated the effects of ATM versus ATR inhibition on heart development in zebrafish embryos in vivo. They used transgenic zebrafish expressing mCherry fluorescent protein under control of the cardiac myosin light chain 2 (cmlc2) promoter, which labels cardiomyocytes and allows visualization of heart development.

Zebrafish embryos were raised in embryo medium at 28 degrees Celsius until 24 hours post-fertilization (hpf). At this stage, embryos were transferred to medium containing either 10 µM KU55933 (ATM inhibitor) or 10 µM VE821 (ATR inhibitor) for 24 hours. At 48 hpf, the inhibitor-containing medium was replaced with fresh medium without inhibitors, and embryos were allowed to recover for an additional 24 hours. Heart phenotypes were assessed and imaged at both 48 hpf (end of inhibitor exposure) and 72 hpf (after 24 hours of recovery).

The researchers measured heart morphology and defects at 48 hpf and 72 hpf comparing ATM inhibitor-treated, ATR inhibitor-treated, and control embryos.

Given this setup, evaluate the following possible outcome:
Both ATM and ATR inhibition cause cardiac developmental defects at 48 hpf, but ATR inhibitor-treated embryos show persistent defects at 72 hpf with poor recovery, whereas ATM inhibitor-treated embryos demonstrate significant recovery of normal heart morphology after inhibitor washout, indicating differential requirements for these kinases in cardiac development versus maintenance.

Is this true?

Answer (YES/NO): NO